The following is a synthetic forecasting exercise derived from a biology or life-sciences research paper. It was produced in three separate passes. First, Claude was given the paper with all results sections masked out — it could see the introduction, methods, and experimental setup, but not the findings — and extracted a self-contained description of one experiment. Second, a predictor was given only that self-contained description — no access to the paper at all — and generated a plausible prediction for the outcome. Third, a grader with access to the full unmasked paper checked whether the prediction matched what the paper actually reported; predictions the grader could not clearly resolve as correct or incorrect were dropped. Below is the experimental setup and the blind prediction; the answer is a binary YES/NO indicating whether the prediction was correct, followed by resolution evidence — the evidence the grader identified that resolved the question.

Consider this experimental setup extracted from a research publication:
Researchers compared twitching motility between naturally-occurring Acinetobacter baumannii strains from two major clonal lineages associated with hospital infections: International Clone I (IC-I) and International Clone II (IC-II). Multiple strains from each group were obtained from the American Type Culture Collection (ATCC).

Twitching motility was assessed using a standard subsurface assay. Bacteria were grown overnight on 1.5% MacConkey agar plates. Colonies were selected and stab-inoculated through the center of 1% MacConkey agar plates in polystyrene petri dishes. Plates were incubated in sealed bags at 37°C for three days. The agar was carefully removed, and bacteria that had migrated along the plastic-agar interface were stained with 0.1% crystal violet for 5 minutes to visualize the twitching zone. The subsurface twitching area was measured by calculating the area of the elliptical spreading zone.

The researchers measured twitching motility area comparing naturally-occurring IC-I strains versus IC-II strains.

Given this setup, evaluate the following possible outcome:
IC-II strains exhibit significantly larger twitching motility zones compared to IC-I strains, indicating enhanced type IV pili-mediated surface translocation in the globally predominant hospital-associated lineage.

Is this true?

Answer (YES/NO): NO